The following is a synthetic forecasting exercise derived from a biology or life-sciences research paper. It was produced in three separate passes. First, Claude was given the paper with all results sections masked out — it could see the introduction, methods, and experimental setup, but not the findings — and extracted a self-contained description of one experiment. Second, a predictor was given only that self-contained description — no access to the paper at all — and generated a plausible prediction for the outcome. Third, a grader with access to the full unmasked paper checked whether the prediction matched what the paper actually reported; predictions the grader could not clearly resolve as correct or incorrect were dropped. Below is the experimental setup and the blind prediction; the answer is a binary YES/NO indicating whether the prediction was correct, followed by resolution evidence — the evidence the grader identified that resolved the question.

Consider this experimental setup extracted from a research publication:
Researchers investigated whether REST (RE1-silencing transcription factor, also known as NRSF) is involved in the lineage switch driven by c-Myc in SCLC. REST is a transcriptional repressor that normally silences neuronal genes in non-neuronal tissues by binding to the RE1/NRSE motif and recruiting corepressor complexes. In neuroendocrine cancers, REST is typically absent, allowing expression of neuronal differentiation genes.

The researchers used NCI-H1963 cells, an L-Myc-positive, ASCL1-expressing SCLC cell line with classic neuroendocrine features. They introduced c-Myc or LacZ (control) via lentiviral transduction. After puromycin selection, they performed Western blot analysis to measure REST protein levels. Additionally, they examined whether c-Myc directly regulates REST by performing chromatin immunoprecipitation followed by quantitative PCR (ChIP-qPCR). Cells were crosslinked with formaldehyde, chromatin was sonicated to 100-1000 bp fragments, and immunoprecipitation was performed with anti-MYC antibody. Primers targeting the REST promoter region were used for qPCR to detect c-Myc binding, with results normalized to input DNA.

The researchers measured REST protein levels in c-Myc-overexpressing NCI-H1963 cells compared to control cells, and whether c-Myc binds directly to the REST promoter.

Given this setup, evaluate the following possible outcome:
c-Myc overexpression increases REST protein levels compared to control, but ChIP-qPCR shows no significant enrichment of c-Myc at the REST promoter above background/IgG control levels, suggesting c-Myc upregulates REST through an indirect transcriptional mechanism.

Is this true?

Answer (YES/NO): NO